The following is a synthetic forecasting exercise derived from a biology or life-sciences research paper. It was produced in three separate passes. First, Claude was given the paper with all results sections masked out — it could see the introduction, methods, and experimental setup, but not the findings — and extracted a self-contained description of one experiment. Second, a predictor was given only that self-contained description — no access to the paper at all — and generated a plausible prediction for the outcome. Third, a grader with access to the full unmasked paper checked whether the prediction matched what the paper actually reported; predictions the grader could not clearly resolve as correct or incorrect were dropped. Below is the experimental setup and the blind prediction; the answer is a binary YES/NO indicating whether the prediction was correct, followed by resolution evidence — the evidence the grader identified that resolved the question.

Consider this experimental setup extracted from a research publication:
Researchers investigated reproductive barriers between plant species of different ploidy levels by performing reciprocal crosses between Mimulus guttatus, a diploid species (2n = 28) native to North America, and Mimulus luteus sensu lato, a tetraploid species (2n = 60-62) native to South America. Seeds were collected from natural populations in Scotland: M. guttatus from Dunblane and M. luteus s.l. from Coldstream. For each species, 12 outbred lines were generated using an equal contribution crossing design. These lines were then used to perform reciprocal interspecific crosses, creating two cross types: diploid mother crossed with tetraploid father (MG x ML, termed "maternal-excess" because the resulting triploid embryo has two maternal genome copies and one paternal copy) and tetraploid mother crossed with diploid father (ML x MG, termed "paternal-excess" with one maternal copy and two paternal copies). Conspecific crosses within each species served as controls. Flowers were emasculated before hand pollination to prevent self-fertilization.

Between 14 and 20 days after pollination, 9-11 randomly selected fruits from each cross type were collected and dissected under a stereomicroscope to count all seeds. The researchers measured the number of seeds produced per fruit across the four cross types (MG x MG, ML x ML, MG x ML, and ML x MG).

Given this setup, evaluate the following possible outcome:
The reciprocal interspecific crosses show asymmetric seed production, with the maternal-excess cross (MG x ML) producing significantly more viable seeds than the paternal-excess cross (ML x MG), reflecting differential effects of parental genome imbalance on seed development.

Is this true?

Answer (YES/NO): NO